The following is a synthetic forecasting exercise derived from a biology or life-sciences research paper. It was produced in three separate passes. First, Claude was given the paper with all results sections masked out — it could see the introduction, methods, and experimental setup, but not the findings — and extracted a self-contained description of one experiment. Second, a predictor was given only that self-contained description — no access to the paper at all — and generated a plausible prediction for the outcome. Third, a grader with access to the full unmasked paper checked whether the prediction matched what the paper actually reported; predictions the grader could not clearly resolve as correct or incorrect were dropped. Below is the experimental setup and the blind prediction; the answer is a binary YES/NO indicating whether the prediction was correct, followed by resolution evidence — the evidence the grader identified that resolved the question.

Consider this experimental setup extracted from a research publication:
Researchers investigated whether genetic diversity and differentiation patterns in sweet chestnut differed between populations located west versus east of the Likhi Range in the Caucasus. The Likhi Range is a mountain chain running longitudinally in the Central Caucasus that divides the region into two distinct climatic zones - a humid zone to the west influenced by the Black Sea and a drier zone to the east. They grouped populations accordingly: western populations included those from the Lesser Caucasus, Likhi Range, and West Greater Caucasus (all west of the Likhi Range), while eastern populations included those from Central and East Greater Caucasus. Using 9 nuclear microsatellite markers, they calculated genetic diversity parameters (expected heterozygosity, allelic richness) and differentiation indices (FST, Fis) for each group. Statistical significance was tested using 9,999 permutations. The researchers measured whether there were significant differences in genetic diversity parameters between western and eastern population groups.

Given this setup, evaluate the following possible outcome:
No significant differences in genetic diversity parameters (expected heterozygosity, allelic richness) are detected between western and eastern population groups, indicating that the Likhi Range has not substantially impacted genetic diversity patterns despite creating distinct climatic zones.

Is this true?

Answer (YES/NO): NO